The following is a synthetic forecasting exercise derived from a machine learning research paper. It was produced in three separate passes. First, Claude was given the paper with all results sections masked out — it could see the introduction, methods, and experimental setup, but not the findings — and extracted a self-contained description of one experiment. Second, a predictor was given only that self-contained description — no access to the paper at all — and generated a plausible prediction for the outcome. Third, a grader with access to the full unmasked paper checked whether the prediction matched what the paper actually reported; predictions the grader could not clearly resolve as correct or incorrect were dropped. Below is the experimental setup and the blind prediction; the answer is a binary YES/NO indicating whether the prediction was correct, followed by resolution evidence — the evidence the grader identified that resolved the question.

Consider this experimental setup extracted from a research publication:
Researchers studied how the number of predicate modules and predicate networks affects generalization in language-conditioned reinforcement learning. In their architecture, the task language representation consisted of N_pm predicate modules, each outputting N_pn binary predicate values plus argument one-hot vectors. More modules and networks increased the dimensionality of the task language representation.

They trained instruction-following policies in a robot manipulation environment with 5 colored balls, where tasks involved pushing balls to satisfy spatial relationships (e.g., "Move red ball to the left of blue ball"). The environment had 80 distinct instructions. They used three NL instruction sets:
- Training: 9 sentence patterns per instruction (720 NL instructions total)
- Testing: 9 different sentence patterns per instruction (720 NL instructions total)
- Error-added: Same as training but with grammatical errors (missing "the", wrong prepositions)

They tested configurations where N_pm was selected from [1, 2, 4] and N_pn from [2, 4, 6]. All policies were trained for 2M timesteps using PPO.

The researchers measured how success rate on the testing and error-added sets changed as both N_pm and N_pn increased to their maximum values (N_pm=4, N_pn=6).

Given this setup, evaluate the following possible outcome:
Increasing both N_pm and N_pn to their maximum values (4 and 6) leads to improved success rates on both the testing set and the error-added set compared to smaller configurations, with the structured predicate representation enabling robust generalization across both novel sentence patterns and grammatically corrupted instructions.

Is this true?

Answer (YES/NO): NO